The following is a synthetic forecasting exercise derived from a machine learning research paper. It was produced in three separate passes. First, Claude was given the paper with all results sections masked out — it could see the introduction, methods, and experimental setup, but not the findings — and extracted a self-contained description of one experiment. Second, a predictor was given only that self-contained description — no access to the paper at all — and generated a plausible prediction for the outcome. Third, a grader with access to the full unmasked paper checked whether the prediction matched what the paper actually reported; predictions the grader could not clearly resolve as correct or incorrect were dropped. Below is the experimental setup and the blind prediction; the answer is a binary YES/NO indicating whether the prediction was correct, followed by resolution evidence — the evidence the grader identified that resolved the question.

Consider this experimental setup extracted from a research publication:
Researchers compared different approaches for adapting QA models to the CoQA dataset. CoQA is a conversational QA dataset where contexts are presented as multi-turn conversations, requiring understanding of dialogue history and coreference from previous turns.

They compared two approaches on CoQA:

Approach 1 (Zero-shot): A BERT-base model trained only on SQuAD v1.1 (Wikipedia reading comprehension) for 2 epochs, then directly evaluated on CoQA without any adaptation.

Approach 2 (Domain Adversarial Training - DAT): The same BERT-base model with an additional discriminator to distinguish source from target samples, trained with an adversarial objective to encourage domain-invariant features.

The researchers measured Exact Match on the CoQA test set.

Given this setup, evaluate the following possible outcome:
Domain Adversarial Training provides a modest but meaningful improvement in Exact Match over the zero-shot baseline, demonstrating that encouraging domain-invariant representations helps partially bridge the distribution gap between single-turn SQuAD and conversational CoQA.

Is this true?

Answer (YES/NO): NO